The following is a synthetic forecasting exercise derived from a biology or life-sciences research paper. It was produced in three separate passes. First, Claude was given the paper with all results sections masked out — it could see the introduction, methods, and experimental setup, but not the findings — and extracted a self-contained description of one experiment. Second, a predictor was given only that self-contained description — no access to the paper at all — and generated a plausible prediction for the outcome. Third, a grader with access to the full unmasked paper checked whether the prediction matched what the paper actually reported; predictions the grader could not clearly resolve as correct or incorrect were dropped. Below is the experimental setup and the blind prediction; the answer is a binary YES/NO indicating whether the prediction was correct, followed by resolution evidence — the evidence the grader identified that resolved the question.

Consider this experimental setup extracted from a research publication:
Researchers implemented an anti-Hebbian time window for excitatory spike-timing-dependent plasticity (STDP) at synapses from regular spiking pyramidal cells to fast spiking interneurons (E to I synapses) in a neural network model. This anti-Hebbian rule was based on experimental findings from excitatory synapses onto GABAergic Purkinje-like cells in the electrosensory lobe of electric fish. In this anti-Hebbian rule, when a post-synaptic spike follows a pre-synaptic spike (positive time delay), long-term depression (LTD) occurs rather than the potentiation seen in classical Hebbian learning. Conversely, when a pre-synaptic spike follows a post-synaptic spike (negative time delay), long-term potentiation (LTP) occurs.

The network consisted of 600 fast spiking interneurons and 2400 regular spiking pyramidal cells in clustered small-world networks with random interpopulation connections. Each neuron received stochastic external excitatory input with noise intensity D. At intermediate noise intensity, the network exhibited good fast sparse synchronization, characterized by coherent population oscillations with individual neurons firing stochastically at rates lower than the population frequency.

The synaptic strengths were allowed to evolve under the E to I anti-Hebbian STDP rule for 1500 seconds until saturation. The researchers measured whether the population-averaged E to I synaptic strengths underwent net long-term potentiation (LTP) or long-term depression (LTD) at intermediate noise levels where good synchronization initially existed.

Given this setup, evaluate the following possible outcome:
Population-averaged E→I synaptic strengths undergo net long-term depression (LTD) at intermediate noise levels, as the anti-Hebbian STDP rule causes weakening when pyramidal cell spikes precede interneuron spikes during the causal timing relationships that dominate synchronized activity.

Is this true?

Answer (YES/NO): YES